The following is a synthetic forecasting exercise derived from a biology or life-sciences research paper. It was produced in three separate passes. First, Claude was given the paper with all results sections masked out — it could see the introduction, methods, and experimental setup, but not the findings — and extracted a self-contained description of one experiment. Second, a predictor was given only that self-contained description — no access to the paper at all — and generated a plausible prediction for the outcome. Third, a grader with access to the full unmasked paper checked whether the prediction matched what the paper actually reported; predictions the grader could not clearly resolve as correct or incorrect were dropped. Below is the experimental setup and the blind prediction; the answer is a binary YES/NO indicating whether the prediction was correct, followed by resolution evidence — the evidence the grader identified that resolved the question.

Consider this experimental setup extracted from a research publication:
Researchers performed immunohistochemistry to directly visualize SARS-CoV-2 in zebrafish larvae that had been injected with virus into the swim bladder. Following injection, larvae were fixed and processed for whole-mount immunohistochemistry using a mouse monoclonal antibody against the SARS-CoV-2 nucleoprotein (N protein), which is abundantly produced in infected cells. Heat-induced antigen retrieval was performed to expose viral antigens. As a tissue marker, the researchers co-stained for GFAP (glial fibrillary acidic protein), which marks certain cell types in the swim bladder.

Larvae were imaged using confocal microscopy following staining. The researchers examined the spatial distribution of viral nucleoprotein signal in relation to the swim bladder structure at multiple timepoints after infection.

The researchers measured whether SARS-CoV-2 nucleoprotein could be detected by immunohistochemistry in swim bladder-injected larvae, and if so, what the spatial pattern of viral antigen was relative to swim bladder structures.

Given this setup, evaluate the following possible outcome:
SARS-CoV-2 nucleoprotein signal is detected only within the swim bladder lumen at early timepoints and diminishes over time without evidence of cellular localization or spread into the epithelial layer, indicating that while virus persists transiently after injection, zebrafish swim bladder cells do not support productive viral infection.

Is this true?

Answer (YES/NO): NO